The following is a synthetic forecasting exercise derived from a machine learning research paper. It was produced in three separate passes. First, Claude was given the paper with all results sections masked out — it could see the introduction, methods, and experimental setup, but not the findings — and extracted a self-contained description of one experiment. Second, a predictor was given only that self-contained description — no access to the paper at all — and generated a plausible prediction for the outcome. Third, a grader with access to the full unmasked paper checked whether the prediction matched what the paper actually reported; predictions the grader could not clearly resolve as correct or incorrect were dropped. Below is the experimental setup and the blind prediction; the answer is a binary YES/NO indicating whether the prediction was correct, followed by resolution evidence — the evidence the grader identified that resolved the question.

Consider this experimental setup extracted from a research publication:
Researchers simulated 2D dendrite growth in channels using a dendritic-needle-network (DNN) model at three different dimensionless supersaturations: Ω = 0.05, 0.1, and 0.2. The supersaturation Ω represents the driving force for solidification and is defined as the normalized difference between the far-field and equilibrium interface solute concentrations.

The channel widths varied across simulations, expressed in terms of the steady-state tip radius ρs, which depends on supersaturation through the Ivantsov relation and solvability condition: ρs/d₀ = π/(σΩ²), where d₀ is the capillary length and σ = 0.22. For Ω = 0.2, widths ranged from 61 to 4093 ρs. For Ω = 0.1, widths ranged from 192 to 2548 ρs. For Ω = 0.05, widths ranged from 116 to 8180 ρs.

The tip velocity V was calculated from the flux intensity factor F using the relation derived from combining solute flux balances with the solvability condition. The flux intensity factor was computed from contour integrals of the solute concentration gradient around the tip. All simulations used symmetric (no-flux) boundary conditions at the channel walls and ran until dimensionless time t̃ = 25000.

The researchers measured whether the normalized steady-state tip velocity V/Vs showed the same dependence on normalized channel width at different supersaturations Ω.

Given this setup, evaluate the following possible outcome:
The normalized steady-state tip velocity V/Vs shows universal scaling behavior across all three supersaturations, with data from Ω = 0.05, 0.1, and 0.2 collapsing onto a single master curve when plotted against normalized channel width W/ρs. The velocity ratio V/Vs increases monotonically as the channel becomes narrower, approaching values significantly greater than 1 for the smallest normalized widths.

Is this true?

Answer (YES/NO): NO